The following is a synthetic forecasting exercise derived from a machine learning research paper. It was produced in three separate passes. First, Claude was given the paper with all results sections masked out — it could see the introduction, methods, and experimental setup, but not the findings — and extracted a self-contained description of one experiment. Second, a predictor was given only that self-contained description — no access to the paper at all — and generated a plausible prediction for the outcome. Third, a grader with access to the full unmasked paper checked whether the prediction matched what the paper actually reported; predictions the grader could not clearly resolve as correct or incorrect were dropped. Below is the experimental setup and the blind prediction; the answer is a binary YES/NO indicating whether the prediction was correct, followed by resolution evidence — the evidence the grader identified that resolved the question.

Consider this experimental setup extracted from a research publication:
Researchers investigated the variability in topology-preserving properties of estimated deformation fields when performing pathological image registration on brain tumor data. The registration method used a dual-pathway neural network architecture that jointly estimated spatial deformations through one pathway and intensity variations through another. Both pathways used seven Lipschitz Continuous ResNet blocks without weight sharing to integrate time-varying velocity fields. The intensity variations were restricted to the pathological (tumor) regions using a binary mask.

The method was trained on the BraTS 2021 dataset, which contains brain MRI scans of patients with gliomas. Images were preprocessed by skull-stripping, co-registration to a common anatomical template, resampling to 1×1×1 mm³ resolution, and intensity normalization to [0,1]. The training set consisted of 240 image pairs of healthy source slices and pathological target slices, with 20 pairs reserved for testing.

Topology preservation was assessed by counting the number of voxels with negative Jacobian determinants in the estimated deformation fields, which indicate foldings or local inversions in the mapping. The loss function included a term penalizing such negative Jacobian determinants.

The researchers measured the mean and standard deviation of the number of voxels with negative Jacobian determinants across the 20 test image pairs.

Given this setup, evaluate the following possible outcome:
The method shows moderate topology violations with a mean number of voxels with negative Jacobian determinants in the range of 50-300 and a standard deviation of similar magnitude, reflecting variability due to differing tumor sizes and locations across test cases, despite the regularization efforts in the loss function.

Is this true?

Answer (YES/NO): NO